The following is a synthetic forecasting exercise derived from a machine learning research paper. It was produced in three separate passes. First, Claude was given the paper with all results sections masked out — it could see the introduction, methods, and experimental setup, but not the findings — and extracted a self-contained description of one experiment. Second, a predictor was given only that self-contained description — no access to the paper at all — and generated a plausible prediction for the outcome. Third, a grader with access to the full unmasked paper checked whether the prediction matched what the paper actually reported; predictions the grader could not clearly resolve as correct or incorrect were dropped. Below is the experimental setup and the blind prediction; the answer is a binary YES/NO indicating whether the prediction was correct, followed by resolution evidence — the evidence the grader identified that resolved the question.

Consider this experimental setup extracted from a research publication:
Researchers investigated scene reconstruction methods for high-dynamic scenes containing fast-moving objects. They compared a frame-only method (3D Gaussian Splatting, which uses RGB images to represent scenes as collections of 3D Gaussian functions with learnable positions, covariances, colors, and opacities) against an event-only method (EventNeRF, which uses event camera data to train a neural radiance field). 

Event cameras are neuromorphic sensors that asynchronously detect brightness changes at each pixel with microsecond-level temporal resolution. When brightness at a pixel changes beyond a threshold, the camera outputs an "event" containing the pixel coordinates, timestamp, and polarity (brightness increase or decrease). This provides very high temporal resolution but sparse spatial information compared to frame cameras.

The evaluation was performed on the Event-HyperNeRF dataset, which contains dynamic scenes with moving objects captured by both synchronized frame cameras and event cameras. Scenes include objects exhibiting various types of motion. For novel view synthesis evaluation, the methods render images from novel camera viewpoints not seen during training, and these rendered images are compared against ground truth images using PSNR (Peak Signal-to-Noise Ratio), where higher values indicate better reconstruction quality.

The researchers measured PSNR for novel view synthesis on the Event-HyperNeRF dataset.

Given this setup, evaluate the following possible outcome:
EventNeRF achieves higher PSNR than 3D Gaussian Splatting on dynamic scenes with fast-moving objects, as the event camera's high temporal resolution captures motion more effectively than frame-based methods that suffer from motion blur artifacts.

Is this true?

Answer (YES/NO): NO